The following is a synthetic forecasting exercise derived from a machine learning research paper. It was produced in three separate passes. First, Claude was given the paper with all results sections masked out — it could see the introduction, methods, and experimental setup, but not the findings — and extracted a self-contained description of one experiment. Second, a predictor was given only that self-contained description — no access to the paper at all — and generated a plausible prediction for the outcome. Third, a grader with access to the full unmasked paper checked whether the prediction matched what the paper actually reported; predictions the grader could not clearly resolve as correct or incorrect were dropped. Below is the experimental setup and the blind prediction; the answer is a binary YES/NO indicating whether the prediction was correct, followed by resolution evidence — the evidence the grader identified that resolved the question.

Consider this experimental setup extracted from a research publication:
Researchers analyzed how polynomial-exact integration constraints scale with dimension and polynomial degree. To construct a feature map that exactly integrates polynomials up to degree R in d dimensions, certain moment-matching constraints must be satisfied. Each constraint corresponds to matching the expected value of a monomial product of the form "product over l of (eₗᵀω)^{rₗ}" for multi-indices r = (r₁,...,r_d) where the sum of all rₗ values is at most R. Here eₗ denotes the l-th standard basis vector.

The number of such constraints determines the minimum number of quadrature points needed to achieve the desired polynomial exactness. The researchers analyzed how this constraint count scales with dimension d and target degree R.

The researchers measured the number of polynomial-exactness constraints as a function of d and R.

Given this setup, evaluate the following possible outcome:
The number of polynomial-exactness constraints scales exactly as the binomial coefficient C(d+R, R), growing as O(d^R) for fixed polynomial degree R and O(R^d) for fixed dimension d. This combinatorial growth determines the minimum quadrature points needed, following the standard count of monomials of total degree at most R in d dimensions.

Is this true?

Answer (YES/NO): YES